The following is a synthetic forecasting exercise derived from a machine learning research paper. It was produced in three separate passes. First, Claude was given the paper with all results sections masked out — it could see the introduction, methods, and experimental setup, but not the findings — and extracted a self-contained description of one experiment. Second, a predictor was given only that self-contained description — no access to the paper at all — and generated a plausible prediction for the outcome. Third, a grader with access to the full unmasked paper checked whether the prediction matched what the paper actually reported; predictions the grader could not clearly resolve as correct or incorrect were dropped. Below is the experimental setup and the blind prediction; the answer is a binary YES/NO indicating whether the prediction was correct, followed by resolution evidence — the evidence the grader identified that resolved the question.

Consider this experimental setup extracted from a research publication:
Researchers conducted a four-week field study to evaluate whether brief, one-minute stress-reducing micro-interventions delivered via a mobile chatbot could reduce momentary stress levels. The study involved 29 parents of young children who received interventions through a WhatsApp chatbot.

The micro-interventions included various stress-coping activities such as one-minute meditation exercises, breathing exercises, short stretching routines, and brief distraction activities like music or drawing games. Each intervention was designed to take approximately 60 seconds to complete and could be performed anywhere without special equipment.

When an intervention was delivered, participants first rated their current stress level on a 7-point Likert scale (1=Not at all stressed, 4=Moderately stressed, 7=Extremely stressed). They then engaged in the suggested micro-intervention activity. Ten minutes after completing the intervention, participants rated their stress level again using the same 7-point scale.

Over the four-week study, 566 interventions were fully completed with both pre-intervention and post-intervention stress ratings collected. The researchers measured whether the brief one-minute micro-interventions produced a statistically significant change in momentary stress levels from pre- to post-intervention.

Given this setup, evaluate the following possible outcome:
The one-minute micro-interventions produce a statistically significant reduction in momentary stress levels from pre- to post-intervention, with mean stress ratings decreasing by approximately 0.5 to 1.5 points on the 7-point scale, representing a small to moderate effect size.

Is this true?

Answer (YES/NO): NO